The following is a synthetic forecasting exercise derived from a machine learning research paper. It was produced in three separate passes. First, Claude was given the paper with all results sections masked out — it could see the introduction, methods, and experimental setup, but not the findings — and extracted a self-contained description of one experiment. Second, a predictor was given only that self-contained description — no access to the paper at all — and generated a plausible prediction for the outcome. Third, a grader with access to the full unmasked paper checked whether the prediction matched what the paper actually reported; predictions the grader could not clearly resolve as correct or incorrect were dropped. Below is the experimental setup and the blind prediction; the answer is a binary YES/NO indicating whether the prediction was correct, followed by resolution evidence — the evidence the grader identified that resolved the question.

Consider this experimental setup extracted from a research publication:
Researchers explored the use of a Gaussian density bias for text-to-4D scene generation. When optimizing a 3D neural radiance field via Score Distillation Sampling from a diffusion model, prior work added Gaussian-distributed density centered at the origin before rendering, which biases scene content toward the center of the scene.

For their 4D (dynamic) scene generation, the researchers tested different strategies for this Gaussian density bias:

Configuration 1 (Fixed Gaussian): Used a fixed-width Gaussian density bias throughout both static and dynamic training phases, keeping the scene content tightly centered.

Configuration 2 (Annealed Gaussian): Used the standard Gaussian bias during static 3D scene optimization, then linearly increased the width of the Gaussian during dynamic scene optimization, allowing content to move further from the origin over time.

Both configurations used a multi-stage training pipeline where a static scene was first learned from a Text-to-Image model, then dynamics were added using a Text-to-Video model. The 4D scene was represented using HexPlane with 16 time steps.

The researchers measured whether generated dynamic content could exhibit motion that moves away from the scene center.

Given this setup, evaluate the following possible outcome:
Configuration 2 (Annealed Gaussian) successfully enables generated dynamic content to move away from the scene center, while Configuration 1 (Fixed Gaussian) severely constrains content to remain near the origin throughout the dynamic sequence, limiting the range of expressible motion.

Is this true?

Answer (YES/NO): NO